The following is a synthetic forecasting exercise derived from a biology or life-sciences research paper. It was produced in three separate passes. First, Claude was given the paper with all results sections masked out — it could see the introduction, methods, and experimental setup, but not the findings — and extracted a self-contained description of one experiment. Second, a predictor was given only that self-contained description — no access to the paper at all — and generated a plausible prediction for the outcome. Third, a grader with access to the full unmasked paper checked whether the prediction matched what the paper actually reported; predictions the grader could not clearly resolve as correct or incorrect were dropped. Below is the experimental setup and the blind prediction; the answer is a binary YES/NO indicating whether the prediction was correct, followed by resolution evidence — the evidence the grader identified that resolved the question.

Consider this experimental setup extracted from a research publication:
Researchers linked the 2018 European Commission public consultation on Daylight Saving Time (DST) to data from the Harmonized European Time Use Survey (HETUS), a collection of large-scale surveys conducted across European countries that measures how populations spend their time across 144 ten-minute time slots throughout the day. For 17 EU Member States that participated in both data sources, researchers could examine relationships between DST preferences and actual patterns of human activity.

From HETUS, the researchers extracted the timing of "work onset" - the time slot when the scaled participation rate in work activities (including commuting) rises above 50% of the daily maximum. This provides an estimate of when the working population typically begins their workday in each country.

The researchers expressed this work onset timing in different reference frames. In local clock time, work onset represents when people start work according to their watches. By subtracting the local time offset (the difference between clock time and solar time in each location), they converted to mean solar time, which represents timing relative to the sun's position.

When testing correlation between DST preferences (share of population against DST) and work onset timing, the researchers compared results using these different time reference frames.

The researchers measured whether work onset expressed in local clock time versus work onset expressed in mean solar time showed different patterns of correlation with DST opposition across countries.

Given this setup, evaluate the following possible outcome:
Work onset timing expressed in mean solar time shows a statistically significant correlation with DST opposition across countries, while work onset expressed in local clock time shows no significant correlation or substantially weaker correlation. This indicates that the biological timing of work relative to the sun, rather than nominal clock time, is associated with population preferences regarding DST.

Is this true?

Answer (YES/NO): NO